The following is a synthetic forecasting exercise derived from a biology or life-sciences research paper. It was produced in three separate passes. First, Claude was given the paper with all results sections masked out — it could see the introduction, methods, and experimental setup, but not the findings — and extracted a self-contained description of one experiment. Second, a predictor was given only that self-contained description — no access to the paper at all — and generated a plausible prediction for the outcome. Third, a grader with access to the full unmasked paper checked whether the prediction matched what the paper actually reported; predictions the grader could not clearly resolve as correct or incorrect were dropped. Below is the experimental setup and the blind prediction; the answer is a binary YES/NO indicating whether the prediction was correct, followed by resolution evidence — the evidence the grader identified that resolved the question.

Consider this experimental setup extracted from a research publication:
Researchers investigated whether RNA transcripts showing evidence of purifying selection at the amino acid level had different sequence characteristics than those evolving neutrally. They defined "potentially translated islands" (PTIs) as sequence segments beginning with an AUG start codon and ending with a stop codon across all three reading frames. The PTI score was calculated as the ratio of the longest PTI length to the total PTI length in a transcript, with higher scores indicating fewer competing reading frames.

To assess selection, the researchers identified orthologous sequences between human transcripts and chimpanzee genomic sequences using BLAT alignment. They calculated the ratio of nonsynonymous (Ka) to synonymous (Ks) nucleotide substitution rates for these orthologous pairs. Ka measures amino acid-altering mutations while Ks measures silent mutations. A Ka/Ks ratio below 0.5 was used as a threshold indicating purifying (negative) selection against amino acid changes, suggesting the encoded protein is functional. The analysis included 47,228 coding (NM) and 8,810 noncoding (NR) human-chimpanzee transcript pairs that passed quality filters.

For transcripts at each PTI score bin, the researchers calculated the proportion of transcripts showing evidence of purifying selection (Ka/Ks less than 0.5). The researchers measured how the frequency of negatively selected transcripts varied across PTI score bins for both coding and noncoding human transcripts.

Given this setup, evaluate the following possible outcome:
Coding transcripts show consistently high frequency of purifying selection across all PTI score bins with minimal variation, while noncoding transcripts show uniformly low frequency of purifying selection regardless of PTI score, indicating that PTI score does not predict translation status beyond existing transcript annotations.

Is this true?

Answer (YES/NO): NO